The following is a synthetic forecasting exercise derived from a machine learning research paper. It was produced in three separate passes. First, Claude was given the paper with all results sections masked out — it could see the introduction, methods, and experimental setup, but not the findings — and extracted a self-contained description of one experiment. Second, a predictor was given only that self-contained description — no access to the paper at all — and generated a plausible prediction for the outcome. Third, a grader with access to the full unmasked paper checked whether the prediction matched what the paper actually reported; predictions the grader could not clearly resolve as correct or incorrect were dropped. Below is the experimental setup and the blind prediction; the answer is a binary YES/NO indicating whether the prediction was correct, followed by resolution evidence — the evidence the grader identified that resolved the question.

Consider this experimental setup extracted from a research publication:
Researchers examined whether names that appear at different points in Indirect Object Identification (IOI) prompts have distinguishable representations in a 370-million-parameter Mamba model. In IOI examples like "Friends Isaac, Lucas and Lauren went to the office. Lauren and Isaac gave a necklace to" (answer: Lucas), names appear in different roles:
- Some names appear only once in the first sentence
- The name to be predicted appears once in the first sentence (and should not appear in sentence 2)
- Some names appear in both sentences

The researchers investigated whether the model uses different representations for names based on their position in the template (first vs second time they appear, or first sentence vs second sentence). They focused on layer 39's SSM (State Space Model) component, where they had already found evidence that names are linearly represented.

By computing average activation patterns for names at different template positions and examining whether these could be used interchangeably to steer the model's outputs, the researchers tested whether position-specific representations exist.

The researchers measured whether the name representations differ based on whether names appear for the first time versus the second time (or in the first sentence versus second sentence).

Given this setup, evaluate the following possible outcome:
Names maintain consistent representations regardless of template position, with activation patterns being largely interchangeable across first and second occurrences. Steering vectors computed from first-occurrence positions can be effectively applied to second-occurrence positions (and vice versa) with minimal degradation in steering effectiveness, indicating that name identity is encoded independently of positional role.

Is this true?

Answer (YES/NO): NO